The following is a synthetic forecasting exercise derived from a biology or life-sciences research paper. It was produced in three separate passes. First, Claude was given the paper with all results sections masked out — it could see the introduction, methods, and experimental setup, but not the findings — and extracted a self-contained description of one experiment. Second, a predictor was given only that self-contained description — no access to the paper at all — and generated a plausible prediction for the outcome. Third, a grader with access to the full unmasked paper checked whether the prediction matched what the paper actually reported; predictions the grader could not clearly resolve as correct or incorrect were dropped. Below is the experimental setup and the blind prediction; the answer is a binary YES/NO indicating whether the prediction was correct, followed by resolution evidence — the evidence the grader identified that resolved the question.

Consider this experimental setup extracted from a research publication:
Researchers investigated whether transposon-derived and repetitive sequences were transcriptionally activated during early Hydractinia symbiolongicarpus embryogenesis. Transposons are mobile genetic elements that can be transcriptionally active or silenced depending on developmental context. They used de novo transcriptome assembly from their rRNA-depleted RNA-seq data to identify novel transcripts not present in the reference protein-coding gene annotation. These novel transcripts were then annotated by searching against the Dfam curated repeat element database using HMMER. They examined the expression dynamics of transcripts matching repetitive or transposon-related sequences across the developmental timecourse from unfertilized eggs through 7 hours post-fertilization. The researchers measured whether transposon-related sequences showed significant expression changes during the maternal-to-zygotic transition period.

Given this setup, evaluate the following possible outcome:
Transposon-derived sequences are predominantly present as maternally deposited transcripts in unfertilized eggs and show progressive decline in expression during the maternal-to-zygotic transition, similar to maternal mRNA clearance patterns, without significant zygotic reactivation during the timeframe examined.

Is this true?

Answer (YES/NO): NO